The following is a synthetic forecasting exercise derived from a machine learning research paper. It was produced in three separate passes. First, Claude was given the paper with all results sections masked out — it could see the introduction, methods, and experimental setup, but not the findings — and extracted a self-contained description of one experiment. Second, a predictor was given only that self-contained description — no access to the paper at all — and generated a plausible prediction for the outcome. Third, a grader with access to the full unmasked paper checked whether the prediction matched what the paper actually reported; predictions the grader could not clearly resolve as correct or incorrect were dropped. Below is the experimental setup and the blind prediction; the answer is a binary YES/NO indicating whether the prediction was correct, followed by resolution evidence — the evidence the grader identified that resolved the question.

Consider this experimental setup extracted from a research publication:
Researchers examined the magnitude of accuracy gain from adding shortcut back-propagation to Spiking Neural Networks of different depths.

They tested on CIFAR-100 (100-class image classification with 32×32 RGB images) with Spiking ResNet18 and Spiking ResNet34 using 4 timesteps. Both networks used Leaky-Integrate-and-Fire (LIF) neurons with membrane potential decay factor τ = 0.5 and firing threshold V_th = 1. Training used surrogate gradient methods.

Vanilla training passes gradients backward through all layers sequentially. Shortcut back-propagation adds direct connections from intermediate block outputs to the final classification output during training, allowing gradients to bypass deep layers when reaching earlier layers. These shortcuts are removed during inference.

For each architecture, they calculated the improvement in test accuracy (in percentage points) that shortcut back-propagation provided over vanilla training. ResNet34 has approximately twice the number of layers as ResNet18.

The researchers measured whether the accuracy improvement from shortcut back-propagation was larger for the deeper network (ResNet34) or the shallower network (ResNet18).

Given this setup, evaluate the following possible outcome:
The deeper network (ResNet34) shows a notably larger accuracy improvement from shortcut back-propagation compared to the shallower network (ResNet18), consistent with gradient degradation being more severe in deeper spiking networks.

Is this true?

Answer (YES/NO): YES